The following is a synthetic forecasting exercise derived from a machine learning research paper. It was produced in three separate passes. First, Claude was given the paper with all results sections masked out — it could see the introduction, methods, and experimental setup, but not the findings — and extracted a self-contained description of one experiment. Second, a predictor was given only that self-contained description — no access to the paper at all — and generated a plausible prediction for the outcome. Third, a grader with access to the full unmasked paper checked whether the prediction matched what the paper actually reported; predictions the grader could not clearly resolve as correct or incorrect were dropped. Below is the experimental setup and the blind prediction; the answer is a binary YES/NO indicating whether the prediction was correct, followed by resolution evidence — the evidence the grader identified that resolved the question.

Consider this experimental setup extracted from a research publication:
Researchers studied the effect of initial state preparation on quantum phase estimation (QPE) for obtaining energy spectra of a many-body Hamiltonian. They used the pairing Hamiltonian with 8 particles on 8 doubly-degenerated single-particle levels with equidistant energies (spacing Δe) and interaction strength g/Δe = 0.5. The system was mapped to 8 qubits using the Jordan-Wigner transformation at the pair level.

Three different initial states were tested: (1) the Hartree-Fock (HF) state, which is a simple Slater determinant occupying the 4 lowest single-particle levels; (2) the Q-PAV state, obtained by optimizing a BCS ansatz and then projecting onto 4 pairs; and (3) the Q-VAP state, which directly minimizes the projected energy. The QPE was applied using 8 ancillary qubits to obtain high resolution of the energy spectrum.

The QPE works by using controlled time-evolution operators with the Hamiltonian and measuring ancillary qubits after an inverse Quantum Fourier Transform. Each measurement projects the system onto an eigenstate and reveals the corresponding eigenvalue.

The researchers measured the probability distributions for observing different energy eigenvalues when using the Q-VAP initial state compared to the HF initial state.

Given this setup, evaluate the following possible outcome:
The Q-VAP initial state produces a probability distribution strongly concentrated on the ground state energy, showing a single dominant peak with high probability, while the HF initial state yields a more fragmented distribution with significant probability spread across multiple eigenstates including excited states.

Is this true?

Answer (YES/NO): YES